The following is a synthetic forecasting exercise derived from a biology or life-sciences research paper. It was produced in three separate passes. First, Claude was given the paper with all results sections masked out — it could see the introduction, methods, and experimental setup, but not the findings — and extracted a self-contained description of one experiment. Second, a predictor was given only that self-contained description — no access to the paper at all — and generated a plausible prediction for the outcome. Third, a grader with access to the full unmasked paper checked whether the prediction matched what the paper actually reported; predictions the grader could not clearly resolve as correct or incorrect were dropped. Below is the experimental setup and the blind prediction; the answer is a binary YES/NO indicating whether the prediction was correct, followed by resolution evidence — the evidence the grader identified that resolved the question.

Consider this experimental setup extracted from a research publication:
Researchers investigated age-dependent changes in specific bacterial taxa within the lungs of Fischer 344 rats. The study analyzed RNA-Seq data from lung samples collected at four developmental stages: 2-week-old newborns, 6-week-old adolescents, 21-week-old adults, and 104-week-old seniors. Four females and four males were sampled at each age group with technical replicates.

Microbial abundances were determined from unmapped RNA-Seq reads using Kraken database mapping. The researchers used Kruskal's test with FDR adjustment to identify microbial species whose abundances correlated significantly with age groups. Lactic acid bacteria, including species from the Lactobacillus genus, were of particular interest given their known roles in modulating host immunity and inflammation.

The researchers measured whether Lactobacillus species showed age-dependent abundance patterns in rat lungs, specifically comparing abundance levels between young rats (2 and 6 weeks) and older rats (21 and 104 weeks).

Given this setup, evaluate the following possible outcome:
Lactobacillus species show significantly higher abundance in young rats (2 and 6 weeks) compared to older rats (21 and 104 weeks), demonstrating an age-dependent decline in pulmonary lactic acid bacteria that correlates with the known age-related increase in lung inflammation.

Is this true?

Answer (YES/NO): NO